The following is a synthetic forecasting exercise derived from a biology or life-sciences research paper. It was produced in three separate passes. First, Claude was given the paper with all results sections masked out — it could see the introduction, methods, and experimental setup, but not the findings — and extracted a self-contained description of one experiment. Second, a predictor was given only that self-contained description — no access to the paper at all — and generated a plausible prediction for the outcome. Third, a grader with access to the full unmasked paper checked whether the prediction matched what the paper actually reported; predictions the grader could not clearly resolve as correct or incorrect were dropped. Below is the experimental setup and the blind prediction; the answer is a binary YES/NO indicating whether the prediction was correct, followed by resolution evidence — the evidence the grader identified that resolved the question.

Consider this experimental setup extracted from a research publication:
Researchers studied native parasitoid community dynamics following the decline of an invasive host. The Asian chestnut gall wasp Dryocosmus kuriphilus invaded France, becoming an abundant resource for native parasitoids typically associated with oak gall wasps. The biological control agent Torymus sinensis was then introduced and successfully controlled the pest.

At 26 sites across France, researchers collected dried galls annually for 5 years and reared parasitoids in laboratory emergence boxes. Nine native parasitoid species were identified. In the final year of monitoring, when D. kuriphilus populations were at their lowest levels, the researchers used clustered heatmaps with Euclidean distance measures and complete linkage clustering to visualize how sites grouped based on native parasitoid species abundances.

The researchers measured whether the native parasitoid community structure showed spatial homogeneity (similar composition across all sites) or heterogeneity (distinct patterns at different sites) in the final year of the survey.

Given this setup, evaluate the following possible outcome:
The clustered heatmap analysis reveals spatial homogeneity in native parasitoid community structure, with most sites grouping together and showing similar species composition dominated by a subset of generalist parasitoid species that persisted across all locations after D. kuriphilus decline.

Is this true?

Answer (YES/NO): NO